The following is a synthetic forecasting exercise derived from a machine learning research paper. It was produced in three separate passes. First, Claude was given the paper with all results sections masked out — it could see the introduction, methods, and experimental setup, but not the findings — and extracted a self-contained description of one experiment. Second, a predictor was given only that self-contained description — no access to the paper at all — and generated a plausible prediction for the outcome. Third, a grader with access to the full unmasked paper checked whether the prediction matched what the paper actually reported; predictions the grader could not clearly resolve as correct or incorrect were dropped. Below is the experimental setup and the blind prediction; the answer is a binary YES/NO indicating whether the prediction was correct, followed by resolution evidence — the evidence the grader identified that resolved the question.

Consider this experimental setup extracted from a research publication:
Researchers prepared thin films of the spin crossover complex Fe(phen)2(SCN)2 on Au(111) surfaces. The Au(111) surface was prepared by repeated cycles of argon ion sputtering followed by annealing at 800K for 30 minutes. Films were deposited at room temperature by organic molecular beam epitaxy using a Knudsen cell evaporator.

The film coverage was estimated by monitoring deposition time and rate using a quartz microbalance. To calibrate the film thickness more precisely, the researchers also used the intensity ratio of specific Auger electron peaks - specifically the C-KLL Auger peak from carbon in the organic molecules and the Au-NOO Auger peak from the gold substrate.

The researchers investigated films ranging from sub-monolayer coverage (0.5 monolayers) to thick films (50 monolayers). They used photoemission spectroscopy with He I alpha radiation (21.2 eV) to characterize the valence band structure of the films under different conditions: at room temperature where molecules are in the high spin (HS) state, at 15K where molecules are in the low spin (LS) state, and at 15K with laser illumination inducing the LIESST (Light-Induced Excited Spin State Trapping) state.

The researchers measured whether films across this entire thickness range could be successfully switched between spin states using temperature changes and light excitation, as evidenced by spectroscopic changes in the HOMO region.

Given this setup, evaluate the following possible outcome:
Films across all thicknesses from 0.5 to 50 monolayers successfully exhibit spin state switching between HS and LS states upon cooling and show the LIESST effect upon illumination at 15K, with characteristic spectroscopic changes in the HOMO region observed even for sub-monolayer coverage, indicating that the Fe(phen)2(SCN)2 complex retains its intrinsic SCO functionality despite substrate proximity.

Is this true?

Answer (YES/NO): NO